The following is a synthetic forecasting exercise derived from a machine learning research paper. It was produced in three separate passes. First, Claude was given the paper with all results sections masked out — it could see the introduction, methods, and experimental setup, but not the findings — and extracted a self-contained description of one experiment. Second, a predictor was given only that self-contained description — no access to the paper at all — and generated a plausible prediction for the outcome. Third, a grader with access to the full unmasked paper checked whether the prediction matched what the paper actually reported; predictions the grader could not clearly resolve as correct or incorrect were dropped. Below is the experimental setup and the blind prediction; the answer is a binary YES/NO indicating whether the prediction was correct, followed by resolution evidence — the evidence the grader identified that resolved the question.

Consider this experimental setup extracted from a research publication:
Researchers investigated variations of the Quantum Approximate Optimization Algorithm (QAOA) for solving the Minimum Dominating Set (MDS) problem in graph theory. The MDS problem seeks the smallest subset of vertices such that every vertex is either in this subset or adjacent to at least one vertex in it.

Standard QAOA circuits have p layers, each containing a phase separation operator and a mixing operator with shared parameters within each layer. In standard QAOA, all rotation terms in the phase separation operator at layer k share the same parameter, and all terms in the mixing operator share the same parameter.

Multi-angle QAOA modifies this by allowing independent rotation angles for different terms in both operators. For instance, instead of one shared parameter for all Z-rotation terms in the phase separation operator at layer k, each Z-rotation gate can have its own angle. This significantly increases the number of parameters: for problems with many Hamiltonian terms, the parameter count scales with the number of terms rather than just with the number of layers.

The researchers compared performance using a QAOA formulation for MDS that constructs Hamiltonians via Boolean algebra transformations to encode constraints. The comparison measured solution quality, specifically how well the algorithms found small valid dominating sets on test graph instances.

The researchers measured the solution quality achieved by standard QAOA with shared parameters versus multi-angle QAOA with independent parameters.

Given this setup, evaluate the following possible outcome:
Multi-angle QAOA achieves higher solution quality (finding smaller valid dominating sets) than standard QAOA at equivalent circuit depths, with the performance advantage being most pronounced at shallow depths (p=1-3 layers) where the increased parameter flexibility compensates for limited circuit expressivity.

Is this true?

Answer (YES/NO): NO